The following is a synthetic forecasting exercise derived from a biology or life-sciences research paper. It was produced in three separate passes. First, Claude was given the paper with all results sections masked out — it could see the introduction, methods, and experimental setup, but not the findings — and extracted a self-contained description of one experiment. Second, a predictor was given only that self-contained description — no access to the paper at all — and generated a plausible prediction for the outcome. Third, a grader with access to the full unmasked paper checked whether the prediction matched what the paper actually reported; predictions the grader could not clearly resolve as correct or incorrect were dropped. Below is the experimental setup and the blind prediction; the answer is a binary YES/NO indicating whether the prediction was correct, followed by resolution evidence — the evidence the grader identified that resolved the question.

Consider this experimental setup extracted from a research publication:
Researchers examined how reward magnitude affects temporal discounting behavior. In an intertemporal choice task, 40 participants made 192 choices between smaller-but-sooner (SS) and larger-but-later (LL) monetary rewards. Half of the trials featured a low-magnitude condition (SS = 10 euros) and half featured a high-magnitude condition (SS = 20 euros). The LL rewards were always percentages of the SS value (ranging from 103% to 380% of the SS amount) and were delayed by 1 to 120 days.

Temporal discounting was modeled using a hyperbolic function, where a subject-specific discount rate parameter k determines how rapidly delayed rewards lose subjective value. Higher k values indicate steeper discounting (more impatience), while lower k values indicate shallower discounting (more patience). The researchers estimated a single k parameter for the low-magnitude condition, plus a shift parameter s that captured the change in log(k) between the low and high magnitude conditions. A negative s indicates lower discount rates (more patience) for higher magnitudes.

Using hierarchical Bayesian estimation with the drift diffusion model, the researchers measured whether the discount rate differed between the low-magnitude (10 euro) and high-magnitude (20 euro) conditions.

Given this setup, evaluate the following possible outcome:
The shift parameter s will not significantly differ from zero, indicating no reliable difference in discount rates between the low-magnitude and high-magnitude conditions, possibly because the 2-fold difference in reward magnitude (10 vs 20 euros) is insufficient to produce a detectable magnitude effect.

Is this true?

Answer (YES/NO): NO